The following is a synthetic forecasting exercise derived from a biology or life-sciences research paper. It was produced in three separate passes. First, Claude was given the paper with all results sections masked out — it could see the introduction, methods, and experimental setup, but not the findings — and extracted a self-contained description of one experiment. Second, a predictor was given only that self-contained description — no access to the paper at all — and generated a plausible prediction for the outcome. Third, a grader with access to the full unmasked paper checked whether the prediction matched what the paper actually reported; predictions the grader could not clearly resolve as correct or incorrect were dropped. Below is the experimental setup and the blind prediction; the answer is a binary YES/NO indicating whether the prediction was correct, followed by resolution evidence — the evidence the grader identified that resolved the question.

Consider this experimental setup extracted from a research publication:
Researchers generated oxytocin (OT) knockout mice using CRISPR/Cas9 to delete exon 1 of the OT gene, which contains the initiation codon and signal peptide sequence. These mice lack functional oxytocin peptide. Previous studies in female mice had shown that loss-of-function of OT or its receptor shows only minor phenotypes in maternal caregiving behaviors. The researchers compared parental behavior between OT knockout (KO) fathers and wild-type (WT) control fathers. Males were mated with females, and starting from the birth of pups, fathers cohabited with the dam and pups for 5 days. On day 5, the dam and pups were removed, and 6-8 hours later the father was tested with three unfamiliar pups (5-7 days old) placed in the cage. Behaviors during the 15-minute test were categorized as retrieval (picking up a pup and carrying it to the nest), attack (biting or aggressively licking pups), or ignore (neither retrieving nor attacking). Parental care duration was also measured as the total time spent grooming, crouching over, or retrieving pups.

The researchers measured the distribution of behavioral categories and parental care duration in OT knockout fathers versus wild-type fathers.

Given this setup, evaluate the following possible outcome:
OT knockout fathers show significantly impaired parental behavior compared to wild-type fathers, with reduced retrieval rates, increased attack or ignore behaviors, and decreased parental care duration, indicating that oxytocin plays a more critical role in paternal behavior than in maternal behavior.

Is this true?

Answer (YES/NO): YES